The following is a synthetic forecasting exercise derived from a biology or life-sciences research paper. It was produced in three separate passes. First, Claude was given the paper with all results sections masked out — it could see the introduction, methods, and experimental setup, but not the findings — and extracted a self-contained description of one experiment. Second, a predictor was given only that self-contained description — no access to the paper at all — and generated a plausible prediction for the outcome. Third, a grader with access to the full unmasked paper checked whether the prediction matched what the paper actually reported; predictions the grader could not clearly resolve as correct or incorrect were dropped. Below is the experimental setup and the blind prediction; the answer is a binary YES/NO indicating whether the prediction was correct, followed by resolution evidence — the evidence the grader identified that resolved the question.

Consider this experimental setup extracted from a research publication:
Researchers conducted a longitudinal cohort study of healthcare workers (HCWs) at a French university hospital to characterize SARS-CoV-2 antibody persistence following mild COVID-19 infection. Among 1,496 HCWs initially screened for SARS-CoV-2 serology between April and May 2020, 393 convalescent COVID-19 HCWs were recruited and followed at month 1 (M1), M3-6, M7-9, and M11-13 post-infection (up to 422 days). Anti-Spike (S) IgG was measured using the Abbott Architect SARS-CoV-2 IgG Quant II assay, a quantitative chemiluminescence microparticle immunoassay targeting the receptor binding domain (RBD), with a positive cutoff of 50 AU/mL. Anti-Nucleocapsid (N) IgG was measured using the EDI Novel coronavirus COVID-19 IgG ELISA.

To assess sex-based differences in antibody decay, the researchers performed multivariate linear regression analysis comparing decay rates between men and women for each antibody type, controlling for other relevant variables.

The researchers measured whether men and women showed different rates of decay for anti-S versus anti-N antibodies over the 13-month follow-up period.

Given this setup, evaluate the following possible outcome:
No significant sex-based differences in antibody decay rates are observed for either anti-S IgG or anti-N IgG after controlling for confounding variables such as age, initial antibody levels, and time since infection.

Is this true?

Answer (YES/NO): NO